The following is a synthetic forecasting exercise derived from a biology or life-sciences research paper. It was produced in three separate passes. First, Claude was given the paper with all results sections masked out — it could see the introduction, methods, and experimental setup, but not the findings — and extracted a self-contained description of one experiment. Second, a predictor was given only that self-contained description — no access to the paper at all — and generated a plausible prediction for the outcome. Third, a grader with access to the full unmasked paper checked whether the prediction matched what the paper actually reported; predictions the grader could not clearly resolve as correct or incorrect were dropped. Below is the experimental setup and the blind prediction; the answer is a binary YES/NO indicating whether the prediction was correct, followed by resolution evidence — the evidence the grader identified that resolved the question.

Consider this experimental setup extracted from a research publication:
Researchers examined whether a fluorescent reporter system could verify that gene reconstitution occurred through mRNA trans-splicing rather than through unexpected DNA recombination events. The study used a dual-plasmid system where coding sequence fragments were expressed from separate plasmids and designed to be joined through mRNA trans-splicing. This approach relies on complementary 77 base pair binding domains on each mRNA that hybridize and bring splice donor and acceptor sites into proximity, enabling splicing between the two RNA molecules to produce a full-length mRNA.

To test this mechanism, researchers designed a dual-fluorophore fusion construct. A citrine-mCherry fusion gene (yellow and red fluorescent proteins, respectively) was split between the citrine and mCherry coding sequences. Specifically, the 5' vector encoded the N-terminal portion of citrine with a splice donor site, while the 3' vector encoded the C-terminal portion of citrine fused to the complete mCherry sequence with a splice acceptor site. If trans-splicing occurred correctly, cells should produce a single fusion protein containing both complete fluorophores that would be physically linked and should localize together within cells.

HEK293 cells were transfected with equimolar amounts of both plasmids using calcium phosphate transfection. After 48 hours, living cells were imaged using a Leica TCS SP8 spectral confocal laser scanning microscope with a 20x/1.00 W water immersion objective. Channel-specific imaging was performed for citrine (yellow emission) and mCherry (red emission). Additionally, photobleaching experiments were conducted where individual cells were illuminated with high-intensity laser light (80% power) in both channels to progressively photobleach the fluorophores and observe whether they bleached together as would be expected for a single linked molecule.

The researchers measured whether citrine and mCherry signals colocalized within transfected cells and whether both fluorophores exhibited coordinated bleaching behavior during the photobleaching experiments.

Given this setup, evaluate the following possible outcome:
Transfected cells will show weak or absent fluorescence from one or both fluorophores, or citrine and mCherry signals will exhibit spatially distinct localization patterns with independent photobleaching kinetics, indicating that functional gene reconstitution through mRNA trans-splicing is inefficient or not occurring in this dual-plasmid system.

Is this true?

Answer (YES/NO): NO